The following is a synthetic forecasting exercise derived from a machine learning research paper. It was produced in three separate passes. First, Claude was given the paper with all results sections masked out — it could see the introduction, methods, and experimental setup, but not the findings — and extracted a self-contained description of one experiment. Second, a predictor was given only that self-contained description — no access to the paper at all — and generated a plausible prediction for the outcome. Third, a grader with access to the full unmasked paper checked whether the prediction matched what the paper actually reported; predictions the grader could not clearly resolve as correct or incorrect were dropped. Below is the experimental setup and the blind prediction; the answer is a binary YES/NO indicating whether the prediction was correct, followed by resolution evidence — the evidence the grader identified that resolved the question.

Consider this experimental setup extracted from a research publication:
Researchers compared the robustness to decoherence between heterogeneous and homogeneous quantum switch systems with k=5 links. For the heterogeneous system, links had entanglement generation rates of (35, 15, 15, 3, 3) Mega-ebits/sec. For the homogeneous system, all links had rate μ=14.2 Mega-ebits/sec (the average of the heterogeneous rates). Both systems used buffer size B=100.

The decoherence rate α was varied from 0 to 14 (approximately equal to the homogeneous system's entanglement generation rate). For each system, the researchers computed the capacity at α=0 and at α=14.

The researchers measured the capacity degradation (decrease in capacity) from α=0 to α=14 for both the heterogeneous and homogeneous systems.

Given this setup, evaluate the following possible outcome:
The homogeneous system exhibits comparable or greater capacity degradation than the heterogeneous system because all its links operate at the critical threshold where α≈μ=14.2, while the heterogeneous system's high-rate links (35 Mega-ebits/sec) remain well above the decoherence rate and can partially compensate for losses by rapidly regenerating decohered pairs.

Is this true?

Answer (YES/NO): NO